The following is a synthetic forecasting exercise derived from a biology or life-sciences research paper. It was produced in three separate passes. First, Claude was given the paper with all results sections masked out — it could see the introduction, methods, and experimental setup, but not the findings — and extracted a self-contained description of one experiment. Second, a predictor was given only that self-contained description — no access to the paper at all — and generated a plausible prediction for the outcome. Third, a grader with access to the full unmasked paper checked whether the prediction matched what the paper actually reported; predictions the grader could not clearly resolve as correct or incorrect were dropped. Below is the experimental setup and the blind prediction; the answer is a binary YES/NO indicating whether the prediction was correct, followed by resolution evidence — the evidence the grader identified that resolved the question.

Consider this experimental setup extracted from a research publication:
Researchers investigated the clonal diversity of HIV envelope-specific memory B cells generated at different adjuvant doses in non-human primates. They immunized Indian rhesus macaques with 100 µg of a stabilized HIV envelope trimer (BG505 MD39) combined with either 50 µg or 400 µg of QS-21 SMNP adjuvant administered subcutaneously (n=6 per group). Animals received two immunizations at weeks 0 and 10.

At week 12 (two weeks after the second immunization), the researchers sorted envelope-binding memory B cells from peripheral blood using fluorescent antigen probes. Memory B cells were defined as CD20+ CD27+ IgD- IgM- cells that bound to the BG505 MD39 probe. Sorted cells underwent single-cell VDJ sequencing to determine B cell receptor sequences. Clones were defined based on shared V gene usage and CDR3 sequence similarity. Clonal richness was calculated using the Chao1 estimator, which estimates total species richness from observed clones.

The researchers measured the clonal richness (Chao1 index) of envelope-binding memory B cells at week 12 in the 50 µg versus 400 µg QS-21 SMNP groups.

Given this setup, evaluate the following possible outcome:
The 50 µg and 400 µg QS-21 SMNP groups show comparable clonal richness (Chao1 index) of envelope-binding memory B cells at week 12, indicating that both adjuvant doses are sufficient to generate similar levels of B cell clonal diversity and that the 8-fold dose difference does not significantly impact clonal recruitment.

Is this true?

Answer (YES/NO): YES